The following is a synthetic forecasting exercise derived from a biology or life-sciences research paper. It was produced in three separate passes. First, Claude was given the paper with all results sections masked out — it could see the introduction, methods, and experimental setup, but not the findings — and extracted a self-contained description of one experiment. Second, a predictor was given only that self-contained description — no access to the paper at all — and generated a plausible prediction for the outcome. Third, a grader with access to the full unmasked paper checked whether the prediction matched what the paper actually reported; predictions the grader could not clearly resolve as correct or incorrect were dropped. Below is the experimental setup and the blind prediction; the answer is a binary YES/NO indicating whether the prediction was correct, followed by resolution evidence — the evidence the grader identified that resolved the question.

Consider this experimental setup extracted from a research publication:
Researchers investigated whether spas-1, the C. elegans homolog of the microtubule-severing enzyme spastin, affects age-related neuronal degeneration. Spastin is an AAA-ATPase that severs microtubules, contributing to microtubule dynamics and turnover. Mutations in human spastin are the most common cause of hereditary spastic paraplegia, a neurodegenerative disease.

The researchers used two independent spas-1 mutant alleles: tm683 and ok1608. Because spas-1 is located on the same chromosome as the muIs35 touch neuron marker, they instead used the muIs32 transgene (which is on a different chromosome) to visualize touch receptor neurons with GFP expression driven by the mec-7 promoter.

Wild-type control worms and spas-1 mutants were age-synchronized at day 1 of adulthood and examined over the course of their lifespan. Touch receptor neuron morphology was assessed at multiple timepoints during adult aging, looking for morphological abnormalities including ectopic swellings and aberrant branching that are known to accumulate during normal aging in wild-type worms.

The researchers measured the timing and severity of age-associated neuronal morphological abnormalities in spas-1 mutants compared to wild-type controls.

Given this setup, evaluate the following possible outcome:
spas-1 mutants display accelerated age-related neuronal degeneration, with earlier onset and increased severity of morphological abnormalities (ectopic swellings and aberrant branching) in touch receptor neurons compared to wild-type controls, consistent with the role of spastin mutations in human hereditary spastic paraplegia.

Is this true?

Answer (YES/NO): YES